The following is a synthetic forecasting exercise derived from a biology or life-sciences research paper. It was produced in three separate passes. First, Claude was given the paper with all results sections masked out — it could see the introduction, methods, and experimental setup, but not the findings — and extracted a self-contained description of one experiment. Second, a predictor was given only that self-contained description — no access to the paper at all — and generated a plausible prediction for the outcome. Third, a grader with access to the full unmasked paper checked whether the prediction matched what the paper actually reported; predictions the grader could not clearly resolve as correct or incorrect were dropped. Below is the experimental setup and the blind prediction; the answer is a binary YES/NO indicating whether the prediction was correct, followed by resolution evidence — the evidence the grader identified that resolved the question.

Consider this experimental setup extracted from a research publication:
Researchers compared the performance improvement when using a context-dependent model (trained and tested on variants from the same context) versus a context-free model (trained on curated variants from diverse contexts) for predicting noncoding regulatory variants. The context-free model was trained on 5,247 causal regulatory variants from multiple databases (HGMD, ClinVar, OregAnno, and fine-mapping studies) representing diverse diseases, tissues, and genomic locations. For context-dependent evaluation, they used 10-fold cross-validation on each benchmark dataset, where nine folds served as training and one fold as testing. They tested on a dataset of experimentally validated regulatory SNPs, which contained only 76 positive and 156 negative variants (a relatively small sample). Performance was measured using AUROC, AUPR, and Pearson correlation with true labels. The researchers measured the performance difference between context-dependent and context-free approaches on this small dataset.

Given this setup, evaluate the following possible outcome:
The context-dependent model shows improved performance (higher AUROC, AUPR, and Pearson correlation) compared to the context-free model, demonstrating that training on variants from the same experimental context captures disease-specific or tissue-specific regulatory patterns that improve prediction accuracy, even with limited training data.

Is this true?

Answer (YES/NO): NO